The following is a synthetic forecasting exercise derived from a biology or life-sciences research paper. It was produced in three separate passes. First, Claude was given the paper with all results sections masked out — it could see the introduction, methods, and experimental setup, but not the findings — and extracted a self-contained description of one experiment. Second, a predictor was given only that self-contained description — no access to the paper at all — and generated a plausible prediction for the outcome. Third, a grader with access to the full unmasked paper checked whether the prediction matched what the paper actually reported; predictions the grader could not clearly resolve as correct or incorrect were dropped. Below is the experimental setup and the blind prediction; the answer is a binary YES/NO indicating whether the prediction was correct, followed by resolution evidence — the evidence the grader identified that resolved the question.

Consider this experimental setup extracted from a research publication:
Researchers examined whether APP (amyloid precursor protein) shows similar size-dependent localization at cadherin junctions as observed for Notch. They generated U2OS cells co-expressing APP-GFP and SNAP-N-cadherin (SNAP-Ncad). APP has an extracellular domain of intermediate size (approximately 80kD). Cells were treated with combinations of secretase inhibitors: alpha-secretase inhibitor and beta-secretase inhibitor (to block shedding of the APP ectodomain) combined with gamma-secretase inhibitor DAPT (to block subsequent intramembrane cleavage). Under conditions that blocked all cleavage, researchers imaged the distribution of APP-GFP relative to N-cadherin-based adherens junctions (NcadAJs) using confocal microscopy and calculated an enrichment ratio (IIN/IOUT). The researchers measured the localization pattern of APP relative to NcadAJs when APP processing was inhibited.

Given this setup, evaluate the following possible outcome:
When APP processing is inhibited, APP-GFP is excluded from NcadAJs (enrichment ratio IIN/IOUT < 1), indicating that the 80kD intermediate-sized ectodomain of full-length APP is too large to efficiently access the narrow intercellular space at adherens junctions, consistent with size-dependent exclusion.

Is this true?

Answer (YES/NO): NO